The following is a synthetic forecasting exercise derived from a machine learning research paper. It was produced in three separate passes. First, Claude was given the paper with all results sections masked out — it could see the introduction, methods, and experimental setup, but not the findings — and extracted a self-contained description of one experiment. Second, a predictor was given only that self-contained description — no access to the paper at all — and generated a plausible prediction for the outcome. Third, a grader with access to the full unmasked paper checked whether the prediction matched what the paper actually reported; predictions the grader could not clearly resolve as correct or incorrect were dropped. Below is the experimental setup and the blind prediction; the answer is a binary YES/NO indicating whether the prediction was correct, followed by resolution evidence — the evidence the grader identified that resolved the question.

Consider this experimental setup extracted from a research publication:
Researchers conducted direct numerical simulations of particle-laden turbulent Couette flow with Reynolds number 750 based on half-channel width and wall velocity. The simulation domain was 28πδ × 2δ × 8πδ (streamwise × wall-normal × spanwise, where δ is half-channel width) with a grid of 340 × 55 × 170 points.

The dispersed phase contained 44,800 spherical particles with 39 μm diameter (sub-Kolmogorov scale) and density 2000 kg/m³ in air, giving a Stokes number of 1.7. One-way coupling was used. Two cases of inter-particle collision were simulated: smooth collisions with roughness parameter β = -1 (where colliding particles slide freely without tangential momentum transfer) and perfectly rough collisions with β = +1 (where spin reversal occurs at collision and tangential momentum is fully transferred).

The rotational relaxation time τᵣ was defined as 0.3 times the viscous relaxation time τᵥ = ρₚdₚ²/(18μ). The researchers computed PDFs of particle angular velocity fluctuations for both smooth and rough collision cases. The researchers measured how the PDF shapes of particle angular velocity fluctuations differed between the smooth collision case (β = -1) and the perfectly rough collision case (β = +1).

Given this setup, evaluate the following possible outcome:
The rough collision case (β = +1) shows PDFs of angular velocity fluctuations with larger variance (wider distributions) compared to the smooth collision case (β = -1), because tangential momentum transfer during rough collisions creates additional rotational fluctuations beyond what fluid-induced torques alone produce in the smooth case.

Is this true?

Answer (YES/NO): YES